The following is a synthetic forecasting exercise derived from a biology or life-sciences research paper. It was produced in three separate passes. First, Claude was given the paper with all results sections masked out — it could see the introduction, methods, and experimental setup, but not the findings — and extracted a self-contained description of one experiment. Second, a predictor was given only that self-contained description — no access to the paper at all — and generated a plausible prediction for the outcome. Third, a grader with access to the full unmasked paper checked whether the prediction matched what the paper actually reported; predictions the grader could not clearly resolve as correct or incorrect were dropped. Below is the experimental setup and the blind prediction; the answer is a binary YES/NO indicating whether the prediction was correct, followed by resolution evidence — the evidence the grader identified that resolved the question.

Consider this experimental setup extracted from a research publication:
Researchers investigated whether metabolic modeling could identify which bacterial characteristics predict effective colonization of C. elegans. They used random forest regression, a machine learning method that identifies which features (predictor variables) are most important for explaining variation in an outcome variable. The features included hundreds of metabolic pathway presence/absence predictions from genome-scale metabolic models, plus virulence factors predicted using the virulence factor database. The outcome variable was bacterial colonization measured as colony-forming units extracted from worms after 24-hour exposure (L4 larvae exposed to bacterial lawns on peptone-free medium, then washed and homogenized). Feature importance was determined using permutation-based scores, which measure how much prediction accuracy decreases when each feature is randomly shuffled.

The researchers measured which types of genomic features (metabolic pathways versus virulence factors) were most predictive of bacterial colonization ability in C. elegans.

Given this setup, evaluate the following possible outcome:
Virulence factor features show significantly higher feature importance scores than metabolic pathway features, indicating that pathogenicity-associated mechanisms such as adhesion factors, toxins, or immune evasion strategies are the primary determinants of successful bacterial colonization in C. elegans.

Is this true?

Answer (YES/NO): NO